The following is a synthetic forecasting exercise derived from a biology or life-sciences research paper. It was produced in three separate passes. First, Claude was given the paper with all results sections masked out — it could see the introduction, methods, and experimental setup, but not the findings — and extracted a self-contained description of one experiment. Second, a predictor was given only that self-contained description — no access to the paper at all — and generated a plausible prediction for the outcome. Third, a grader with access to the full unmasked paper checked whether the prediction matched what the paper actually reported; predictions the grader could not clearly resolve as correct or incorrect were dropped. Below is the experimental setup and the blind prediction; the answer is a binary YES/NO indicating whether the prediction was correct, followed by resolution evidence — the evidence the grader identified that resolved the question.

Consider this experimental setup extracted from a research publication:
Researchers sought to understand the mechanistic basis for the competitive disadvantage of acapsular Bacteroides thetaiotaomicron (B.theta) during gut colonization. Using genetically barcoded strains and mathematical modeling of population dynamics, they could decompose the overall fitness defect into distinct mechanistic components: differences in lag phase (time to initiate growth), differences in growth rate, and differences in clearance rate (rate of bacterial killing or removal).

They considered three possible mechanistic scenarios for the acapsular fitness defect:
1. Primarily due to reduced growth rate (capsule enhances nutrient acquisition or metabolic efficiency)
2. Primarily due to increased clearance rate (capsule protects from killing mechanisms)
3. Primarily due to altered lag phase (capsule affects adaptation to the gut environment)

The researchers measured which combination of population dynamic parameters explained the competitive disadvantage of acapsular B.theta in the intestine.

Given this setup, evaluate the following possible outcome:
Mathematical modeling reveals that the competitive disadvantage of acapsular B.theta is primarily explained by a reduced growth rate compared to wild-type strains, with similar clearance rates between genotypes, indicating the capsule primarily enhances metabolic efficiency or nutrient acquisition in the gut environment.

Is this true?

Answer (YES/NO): NO